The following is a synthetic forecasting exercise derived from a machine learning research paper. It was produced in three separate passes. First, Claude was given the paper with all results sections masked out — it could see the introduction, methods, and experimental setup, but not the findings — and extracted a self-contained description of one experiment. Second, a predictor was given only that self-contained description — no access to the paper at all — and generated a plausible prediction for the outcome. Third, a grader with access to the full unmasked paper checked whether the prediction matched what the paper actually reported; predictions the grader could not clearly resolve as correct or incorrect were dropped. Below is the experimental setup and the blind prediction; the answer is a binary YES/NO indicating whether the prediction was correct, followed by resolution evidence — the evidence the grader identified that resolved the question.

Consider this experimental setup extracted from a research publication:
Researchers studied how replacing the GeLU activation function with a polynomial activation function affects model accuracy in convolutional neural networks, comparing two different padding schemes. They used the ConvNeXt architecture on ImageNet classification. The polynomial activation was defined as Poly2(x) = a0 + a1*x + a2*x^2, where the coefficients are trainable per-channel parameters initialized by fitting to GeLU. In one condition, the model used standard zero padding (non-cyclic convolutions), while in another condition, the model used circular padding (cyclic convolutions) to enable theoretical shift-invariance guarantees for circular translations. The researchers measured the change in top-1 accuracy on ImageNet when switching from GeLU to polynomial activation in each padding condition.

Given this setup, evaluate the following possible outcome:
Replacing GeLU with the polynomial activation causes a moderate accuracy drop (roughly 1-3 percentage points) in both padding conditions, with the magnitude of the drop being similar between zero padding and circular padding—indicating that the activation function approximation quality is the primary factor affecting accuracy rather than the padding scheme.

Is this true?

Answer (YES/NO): NO